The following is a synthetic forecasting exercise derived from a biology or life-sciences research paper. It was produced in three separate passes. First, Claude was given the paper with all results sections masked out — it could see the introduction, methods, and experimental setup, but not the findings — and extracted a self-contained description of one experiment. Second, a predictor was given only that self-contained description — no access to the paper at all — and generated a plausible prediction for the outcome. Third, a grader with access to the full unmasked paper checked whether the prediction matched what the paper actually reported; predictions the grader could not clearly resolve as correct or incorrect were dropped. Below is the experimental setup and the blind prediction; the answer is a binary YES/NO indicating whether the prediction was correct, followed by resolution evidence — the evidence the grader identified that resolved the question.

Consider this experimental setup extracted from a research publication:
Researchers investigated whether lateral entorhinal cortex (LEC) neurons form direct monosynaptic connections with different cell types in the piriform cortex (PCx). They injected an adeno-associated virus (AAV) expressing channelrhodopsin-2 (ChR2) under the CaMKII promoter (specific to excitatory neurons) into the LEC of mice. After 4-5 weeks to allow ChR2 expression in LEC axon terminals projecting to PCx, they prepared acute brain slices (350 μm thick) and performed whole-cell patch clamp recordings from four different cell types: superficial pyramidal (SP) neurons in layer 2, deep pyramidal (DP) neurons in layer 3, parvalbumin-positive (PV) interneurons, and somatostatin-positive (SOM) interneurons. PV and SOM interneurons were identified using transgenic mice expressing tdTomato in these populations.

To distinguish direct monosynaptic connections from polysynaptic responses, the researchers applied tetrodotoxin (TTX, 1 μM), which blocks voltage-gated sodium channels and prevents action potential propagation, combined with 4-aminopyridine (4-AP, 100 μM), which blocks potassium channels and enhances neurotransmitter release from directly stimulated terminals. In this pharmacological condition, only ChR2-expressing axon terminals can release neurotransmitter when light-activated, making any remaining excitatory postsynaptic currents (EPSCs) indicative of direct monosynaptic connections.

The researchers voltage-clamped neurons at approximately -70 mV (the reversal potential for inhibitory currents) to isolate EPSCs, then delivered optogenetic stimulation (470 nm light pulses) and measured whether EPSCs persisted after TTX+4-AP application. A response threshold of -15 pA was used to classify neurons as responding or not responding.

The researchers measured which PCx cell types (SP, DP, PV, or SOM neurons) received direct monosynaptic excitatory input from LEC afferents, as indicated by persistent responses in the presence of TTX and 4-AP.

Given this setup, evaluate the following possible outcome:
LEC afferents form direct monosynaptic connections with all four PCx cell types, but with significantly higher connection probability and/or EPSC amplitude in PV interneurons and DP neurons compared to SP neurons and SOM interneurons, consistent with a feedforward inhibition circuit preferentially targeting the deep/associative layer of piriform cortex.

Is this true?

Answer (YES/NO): NO